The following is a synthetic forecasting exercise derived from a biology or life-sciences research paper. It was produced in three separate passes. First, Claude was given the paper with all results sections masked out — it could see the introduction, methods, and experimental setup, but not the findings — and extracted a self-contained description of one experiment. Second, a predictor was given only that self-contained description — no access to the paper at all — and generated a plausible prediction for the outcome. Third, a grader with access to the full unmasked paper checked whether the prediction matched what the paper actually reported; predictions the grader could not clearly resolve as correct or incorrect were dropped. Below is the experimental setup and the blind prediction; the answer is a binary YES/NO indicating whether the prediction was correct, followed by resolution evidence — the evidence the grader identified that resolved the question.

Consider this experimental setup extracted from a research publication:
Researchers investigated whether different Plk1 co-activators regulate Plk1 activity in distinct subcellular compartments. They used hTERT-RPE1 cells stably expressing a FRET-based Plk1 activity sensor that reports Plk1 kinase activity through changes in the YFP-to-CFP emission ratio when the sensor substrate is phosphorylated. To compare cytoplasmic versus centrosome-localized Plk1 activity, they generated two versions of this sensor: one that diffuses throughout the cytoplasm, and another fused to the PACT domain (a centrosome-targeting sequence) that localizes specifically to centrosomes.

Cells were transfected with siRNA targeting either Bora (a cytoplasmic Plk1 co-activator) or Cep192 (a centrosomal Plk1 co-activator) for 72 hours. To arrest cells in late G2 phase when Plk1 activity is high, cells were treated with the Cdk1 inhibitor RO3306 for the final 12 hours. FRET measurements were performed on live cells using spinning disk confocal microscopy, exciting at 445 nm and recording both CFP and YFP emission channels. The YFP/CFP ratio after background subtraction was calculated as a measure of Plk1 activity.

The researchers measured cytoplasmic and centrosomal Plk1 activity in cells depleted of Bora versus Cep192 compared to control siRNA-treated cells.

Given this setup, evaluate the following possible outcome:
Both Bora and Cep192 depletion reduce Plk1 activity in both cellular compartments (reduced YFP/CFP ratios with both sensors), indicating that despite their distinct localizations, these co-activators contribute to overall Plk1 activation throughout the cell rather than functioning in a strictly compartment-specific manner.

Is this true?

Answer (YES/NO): NO